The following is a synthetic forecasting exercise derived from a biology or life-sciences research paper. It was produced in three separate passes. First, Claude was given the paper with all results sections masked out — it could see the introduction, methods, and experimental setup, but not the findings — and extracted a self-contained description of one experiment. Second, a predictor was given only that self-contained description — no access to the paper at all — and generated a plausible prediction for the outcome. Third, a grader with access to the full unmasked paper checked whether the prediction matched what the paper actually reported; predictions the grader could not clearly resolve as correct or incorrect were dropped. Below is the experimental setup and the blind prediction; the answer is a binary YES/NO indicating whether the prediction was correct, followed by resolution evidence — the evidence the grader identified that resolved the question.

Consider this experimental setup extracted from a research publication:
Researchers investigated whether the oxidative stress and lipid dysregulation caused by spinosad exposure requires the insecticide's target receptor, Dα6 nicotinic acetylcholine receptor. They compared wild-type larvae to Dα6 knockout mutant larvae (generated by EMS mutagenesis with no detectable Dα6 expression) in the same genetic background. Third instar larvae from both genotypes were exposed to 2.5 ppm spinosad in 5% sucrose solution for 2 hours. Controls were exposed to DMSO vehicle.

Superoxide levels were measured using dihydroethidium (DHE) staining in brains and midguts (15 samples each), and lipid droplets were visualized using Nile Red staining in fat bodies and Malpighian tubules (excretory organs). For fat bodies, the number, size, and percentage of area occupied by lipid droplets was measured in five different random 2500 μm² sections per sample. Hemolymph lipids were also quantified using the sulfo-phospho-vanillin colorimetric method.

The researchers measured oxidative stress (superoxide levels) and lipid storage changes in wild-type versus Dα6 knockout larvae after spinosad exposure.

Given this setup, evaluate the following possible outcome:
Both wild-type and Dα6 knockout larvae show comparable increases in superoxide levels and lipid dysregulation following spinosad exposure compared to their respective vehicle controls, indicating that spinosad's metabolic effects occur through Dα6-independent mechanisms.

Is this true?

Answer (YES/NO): NO